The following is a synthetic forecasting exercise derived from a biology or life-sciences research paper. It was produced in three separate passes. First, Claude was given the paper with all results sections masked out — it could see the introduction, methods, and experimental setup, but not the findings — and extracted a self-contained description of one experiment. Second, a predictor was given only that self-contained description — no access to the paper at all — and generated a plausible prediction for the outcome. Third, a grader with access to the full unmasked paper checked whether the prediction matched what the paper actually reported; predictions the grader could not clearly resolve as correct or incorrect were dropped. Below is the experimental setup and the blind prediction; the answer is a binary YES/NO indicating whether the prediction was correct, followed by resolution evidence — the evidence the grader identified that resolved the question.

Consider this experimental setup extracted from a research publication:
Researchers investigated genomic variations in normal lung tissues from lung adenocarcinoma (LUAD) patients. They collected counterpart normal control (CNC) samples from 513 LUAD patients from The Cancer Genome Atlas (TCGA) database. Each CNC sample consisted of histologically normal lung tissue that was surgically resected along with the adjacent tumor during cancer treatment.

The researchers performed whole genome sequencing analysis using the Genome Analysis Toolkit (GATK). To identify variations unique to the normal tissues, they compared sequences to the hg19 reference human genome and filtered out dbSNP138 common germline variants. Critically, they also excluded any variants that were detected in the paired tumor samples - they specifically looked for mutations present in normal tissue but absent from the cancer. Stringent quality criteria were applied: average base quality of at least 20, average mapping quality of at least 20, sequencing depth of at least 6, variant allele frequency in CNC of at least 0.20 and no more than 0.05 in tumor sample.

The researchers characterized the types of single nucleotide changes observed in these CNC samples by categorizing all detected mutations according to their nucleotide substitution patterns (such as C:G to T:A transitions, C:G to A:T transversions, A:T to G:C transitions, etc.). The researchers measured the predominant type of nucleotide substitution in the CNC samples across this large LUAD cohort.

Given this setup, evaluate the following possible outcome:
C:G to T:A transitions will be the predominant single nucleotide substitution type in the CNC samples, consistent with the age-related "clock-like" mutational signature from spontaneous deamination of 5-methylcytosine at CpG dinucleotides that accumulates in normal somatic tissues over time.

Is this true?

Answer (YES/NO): YES